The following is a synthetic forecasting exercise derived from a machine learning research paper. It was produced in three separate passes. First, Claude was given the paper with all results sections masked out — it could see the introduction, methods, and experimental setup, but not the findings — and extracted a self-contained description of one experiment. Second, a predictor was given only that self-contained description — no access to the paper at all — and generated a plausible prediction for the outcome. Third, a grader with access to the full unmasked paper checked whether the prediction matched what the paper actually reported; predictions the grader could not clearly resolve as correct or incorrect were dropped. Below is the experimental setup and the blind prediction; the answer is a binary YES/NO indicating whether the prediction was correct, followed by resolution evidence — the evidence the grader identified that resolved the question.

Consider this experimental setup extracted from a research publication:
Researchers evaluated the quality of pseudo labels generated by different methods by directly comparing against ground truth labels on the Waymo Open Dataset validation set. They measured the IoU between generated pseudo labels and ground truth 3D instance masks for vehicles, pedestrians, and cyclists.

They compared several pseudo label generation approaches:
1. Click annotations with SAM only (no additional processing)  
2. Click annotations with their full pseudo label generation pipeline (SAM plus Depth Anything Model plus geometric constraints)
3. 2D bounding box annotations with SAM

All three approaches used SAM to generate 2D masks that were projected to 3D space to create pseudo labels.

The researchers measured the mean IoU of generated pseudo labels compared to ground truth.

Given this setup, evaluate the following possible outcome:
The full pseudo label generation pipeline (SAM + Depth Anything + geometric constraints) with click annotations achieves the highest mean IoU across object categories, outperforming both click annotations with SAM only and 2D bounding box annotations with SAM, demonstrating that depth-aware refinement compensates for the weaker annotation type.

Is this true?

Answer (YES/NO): YES